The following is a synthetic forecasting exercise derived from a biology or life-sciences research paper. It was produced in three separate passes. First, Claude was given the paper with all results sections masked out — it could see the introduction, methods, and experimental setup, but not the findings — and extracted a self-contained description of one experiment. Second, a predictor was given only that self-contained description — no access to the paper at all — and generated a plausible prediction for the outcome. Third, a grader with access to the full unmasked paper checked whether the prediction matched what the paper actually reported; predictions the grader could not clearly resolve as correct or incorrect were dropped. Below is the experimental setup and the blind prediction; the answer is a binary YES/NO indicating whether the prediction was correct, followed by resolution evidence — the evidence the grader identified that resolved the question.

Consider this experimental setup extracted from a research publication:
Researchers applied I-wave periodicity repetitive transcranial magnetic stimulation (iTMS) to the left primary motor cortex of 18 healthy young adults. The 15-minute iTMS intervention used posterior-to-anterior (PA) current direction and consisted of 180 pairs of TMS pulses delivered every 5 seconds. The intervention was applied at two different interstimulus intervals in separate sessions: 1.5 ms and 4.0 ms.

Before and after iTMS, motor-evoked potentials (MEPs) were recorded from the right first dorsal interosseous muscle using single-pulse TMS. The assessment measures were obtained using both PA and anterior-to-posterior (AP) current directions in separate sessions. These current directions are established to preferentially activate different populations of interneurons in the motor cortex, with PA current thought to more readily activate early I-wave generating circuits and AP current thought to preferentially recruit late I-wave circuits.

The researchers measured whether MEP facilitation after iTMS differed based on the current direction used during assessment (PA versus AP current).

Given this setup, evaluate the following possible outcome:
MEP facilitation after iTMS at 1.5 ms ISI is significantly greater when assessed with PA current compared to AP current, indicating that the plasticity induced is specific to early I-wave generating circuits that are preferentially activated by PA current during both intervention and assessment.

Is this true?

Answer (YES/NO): NO